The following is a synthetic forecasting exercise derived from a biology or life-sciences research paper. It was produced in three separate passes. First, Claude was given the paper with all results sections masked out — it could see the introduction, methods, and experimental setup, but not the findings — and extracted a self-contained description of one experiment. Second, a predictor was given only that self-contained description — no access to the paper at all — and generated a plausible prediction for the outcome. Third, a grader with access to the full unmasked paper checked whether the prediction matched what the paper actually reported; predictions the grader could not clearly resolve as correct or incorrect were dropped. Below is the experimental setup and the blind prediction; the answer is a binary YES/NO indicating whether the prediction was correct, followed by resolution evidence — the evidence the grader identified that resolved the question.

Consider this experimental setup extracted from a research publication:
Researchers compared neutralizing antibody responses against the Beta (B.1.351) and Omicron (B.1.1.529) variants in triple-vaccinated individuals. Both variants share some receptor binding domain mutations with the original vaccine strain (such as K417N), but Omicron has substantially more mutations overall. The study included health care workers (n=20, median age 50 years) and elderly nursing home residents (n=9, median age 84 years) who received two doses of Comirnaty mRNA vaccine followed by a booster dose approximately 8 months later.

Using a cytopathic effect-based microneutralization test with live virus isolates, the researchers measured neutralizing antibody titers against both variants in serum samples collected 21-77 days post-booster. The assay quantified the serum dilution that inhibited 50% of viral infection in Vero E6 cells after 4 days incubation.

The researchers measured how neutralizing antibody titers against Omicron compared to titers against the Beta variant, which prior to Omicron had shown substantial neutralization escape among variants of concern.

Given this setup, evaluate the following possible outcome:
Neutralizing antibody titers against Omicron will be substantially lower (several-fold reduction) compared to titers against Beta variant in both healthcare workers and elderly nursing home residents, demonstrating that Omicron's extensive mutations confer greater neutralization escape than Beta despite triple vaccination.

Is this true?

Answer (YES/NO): YES